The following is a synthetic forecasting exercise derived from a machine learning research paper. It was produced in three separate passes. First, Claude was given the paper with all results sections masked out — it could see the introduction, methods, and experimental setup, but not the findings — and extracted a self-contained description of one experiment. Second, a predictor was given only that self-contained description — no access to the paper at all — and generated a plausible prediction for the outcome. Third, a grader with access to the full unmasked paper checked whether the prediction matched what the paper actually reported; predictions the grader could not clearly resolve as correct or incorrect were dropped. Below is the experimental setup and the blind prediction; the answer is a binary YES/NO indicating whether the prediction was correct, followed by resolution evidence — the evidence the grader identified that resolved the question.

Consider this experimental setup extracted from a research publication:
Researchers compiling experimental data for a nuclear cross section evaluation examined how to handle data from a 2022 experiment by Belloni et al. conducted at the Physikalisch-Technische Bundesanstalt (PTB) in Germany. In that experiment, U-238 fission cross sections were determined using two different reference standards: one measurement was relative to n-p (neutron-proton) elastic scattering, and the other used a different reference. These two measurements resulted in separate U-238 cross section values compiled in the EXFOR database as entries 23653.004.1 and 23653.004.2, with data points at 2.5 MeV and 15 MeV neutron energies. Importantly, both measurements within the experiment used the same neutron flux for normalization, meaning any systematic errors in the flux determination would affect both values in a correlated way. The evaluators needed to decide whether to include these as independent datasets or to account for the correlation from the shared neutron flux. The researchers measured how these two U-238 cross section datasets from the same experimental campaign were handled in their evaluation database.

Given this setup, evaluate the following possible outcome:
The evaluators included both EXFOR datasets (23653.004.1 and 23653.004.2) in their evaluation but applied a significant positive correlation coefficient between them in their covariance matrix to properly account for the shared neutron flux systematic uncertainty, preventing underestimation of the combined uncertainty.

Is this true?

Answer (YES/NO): NO